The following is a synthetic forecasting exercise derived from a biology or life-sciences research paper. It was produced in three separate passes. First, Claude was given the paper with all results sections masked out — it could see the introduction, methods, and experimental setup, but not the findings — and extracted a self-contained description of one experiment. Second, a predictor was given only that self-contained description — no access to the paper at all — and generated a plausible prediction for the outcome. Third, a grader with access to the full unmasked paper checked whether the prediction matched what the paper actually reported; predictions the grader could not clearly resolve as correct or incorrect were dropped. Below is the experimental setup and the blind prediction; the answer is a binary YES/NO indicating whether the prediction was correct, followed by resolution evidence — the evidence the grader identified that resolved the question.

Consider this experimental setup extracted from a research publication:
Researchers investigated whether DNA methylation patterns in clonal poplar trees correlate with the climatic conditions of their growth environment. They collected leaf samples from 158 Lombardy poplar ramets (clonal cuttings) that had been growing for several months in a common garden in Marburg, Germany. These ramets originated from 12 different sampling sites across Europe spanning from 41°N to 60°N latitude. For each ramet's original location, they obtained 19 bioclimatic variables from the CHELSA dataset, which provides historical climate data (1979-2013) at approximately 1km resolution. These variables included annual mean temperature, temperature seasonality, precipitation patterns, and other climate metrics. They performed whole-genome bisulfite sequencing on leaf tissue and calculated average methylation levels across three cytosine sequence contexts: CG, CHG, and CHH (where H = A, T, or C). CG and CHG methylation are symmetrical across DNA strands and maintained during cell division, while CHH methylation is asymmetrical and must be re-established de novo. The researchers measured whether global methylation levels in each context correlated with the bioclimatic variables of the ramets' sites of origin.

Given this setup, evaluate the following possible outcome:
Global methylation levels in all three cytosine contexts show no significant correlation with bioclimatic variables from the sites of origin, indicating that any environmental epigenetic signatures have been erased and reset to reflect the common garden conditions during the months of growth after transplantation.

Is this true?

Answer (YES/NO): NO